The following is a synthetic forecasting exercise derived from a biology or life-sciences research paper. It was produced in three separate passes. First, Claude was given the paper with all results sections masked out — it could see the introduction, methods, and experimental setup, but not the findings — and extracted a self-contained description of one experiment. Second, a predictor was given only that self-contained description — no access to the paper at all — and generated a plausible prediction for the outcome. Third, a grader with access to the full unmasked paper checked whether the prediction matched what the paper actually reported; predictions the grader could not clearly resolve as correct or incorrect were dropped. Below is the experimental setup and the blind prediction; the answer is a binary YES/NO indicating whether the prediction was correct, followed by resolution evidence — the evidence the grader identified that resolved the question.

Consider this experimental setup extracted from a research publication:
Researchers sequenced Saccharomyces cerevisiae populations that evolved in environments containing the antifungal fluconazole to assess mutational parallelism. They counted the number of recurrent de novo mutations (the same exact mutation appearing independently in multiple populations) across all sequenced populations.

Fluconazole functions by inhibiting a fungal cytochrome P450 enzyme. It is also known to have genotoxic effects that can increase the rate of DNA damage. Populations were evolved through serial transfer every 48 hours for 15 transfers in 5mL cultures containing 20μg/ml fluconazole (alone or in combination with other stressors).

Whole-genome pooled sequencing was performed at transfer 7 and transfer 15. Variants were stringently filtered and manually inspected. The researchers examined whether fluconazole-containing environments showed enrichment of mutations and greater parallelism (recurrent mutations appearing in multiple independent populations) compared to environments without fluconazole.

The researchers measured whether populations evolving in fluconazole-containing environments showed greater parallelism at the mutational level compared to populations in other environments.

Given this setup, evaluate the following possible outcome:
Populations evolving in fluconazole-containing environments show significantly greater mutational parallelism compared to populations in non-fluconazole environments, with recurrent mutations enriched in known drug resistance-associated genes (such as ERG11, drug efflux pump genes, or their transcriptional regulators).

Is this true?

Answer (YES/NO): YES